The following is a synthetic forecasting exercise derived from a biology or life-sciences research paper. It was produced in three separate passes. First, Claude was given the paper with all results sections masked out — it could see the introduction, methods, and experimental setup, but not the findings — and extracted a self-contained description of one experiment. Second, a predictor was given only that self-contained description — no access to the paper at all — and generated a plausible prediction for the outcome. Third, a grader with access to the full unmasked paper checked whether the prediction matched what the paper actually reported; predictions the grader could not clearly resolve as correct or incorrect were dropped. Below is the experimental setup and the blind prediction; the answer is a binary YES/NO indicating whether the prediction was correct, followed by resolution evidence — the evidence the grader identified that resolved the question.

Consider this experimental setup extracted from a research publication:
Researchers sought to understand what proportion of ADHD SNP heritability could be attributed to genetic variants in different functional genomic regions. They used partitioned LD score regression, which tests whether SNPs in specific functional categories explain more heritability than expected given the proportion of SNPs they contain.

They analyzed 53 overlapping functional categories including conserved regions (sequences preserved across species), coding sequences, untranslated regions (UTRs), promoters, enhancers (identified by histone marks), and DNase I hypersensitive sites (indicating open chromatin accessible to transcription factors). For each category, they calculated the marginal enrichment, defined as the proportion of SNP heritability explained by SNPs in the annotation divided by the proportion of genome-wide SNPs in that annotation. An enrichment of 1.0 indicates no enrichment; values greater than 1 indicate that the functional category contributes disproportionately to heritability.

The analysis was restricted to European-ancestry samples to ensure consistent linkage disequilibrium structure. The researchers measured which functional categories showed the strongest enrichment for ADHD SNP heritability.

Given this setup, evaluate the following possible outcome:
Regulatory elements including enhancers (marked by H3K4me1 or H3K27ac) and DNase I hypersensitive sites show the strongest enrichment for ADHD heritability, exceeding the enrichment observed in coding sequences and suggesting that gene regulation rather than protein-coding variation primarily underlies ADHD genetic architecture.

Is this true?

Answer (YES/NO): NO